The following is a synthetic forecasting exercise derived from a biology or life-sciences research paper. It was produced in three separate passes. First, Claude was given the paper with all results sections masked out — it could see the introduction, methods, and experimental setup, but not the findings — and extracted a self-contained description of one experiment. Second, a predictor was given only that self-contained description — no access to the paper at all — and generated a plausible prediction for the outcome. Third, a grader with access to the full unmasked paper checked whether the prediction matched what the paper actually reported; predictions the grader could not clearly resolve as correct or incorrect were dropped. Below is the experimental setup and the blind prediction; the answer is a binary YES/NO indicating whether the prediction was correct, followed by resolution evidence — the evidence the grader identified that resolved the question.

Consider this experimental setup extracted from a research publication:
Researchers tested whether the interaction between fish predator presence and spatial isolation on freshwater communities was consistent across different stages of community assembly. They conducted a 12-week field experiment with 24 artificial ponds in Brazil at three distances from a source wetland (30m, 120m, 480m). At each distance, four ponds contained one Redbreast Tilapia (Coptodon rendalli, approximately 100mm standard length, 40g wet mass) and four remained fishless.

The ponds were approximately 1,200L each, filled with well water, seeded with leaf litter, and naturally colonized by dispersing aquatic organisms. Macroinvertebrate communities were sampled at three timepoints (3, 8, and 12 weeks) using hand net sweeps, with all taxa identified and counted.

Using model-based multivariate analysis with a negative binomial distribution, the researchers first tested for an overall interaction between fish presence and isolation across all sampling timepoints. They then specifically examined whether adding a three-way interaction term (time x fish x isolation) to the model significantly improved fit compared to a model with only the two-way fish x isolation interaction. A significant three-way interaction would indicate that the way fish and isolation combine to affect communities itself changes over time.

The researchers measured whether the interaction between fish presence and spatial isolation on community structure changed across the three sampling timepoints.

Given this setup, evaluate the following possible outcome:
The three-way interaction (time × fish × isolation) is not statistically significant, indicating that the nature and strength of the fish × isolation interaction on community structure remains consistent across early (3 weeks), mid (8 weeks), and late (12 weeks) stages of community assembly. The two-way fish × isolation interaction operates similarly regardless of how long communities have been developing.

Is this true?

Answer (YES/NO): NO